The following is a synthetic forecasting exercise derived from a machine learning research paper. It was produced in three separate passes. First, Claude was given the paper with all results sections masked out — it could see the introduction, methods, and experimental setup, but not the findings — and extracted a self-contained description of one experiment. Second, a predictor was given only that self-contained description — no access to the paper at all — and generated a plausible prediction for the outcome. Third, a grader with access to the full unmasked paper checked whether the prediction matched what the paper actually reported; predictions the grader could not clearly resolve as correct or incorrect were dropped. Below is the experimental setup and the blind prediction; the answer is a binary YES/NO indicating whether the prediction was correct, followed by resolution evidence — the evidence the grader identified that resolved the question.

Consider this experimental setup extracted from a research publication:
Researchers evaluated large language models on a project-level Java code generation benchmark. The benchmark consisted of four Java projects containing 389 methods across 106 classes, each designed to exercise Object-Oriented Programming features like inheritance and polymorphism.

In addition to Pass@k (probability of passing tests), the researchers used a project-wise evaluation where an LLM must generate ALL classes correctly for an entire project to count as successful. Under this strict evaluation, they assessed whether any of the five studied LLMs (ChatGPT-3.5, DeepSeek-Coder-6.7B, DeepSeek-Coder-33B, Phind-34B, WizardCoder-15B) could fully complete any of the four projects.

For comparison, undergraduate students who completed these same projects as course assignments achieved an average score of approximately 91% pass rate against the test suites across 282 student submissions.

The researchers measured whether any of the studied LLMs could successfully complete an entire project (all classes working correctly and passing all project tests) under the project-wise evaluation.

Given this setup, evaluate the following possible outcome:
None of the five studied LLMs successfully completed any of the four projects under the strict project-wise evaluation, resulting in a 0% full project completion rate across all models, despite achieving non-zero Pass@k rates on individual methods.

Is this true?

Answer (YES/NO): YES